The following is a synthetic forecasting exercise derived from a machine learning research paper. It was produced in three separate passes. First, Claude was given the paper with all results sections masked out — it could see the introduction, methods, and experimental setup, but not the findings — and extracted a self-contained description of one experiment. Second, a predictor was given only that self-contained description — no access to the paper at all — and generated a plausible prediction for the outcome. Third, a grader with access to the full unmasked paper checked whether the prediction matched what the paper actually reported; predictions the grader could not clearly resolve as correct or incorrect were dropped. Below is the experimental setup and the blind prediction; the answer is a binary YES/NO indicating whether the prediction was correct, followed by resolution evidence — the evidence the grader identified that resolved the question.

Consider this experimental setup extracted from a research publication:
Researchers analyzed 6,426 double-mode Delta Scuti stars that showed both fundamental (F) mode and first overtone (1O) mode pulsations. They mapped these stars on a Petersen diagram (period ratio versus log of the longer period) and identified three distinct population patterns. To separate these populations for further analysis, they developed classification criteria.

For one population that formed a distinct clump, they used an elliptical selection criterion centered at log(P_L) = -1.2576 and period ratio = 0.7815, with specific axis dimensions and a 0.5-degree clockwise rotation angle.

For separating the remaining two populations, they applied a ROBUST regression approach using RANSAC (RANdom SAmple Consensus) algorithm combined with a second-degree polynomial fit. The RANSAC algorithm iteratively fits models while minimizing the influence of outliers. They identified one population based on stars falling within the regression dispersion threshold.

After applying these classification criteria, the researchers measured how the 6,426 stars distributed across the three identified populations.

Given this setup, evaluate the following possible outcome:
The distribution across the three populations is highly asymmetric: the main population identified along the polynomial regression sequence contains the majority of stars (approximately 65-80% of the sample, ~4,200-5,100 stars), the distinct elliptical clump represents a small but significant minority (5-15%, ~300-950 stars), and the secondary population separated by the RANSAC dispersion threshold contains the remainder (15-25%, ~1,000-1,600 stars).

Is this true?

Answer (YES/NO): YES